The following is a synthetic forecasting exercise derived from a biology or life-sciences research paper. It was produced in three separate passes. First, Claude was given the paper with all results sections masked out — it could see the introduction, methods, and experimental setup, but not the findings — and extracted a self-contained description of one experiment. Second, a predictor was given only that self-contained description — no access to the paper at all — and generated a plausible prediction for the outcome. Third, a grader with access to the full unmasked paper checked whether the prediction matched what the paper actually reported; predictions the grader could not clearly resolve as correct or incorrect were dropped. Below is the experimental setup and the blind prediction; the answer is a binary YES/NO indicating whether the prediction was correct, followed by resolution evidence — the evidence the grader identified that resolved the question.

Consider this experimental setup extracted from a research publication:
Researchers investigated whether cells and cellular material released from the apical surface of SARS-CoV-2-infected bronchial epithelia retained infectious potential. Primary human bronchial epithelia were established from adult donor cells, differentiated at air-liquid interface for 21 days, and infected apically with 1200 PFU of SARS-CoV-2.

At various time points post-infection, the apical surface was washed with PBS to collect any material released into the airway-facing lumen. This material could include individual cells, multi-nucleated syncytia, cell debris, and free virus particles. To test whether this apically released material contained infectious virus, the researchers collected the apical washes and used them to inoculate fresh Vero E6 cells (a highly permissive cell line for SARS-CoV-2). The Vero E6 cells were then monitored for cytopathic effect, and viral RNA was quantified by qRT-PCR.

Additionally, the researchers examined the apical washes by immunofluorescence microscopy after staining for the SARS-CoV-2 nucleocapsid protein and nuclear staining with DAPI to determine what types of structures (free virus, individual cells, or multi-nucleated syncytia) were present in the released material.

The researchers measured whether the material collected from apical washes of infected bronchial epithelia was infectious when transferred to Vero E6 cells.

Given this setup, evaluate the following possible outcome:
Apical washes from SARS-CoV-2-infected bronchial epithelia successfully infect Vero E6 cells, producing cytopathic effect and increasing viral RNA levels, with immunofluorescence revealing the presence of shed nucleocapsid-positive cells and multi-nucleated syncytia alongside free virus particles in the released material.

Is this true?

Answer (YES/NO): NO